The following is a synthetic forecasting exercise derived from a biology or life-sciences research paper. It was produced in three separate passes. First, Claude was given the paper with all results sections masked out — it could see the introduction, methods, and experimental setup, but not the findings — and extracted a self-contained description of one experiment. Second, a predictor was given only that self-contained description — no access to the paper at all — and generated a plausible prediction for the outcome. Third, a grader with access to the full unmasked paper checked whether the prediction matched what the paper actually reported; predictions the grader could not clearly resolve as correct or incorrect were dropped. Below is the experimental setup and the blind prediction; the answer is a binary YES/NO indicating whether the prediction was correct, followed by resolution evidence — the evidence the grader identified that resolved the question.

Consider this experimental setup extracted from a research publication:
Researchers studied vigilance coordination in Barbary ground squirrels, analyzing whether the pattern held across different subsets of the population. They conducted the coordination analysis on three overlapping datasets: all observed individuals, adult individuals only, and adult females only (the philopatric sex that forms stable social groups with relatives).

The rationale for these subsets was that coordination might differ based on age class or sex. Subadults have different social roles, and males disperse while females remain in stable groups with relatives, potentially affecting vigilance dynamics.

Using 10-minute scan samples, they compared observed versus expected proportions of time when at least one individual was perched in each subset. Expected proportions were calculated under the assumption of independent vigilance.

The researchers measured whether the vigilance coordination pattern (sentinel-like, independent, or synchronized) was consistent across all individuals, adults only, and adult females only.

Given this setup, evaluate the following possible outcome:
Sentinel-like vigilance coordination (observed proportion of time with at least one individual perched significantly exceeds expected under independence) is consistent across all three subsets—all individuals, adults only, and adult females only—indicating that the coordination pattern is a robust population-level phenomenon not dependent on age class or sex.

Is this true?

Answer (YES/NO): NO